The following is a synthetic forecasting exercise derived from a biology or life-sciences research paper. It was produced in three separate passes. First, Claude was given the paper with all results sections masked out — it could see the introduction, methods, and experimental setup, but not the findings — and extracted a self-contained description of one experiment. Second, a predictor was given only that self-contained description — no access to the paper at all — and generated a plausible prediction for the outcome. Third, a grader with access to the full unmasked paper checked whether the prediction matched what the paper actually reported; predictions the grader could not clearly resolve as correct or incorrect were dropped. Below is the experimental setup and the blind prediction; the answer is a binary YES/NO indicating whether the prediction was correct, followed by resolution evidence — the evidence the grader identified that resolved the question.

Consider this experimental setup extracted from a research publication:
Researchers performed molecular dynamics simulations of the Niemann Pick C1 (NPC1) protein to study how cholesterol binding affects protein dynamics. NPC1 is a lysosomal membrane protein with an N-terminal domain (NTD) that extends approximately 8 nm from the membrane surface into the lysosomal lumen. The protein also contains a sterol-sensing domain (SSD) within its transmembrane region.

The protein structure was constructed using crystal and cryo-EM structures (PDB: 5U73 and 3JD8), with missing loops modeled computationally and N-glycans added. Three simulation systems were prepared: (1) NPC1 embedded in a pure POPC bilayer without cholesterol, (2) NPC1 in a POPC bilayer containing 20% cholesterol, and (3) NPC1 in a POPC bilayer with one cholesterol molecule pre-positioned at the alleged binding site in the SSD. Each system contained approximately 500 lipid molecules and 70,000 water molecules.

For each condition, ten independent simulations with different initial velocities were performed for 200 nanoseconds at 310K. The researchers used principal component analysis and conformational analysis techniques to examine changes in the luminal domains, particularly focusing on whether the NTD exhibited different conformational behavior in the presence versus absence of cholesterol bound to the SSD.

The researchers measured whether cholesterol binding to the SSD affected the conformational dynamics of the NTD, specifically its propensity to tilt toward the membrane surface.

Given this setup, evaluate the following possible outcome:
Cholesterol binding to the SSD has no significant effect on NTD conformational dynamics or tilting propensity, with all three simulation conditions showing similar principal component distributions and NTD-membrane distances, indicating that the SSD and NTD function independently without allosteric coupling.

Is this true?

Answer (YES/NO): NO